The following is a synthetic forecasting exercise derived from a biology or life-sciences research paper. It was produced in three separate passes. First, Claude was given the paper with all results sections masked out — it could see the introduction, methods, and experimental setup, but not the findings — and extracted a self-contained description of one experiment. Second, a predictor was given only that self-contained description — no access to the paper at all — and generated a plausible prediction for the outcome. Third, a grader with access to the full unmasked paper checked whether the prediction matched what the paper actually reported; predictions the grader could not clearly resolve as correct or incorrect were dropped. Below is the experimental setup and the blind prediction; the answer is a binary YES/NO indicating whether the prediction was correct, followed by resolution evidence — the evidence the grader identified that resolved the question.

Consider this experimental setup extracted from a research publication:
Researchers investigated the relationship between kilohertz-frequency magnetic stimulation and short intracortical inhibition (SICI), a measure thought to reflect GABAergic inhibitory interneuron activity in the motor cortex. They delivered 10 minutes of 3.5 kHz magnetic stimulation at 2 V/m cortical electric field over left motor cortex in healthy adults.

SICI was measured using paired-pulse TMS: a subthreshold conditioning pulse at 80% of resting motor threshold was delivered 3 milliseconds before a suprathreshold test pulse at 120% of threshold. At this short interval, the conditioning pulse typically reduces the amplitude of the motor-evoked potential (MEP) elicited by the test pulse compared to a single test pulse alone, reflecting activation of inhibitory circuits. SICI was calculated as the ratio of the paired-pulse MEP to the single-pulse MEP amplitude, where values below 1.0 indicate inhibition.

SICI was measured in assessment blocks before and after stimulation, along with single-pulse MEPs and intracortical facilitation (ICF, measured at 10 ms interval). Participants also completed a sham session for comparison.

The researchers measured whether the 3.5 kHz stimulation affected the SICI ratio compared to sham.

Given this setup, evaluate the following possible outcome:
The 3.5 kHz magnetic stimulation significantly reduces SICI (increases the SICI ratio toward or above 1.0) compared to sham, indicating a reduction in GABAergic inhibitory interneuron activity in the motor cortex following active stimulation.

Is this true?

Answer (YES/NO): NO